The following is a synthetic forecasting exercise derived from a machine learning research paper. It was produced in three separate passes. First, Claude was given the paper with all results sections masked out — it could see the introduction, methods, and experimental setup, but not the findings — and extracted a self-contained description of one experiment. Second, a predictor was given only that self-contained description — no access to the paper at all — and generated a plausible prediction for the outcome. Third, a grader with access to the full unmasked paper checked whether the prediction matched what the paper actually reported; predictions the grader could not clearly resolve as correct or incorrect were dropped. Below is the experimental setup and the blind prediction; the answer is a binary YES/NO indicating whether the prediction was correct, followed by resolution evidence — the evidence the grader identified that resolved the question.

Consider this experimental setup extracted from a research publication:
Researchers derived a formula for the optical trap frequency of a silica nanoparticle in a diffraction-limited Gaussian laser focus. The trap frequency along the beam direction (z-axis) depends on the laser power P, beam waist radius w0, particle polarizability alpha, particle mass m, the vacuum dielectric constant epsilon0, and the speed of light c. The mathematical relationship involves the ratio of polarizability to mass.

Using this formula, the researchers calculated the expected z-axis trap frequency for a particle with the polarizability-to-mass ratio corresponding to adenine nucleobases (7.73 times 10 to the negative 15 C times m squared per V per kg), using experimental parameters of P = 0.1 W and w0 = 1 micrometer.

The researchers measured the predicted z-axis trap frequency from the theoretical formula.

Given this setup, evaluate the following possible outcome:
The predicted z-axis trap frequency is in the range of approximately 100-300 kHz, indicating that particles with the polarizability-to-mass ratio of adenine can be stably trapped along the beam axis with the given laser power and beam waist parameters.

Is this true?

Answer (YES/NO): YES